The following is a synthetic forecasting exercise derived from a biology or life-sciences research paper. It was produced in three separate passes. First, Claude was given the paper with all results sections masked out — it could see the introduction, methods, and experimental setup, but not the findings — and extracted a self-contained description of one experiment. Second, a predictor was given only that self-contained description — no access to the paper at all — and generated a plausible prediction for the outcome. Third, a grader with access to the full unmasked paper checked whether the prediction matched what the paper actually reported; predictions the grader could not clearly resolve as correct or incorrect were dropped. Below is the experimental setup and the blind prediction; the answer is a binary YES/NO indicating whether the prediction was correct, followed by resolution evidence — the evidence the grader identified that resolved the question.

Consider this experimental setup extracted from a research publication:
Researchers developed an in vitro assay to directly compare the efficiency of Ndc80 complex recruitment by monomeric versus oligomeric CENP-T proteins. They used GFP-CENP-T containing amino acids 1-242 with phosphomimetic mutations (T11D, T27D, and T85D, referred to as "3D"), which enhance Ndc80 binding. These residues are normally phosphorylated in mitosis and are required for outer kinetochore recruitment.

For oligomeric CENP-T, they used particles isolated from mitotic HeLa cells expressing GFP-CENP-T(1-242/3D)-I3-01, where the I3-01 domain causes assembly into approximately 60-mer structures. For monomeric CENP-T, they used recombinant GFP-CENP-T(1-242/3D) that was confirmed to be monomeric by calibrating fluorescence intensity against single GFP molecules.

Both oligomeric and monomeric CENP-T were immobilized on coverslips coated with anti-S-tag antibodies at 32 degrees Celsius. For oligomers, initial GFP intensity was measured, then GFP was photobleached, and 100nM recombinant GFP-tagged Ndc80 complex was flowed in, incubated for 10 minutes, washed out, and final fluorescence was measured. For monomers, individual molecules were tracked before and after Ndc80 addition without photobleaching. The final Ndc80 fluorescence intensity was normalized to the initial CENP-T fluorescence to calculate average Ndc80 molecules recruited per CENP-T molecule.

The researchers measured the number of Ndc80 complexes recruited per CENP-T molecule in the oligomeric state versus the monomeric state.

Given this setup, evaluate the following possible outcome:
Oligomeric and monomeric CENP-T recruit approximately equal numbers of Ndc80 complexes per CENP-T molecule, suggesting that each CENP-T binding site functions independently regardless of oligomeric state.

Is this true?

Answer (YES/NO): NO